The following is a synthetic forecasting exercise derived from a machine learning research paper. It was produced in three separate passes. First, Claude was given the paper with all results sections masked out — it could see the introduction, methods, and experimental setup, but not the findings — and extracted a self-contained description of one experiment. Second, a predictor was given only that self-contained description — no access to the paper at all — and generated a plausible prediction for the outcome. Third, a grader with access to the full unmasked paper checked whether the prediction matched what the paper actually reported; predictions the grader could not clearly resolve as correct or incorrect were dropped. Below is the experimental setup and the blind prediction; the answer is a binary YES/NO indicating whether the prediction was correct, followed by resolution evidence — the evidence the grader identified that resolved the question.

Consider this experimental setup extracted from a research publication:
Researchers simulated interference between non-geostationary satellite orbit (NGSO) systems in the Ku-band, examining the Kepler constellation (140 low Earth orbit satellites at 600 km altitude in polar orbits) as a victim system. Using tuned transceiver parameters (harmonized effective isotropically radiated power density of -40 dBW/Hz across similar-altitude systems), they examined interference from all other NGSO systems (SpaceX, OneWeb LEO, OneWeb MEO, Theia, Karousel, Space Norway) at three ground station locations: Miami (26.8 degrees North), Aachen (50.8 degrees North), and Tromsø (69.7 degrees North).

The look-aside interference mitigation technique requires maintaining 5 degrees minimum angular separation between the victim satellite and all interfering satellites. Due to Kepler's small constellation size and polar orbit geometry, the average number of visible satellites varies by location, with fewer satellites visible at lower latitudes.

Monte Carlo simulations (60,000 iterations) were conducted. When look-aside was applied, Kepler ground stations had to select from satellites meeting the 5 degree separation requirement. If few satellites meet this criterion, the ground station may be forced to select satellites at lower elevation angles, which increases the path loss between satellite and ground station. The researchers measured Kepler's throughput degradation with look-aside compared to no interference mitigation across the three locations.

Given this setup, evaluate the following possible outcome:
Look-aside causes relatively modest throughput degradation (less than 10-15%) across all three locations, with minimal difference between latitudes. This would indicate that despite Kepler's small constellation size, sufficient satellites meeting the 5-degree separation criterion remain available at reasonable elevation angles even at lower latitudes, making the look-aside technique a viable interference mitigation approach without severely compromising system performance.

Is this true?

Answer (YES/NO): NO